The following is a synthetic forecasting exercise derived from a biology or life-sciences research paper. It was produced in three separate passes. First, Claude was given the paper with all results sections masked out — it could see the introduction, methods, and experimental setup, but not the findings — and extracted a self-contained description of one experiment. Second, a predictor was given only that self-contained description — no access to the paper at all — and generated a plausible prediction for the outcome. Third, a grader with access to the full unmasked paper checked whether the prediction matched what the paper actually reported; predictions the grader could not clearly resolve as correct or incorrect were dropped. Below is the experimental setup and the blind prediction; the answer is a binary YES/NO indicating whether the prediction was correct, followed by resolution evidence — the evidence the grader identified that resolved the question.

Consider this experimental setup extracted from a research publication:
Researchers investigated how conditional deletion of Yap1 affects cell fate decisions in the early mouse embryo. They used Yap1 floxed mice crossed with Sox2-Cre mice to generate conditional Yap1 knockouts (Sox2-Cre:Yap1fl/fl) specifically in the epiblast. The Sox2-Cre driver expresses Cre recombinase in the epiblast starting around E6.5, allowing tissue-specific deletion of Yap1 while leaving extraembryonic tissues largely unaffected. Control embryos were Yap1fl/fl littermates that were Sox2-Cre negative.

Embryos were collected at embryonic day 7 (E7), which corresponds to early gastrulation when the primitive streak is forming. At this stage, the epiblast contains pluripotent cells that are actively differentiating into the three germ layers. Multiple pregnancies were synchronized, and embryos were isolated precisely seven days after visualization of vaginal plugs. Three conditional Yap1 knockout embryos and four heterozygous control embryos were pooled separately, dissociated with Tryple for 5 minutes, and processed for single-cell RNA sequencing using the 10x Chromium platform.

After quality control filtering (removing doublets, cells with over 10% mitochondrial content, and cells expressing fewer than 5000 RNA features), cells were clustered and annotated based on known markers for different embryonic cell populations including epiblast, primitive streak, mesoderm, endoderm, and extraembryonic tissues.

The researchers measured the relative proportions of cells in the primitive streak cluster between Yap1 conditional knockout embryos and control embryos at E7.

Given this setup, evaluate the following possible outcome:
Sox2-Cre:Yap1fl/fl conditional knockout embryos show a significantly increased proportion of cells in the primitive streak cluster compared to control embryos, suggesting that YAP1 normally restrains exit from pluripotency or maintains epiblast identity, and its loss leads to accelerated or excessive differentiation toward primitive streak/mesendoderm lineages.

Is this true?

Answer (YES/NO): YES